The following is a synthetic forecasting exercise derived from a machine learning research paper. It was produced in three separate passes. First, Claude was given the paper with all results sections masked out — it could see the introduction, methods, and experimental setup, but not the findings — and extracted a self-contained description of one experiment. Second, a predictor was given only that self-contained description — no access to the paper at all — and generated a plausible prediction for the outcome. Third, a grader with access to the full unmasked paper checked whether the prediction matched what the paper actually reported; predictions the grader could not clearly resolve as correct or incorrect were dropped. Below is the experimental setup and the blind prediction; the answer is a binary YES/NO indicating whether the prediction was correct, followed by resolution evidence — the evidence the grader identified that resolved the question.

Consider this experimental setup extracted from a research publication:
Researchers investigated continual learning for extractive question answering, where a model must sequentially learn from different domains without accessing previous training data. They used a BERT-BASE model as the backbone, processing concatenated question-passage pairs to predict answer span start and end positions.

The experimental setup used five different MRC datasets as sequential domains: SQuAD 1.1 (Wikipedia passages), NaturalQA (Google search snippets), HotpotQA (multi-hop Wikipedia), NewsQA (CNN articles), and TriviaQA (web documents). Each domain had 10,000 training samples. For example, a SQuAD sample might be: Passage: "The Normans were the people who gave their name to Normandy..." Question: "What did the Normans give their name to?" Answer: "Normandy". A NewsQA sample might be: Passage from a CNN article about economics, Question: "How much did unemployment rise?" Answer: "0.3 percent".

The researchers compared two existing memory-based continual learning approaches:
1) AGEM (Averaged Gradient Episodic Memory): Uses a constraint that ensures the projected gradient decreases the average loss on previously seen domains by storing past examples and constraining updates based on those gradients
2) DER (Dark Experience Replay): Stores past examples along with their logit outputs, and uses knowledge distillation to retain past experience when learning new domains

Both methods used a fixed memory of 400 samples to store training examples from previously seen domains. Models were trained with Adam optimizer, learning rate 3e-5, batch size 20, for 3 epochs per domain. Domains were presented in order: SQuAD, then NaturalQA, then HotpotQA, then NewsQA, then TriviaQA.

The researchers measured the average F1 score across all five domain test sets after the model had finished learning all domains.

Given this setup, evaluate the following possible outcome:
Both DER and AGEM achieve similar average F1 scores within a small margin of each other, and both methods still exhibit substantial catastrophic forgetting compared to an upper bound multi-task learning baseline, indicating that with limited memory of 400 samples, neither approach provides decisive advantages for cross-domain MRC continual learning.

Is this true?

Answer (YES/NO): YES